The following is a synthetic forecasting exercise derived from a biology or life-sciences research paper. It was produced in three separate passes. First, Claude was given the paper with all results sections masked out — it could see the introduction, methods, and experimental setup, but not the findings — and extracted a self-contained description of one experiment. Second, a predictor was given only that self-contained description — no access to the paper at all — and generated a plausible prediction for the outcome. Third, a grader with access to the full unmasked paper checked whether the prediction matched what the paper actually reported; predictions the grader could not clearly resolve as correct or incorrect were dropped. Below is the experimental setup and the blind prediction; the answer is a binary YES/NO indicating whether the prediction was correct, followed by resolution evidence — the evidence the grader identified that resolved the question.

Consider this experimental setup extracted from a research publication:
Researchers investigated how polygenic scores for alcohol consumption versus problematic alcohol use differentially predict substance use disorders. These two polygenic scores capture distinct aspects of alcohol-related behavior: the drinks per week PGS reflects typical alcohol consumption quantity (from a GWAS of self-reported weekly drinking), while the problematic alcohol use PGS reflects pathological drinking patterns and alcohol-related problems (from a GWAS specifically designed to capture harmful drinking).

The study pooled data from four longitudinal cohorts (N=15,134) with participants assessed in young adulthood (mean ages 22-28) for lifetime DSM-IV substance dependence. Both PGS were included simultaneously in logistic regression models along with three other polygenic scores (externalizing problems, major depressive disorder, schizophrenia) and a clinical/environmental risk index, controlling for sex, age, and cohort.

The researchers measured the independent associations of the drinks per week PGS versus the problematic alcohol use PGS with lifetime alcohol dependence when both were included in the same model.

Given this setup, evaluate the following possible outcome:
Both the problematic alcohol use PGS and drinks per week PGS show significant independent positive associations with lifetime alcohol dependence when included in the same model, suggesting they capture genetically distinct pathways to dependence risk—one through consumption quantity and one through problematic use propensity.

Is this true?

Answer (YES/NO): NO